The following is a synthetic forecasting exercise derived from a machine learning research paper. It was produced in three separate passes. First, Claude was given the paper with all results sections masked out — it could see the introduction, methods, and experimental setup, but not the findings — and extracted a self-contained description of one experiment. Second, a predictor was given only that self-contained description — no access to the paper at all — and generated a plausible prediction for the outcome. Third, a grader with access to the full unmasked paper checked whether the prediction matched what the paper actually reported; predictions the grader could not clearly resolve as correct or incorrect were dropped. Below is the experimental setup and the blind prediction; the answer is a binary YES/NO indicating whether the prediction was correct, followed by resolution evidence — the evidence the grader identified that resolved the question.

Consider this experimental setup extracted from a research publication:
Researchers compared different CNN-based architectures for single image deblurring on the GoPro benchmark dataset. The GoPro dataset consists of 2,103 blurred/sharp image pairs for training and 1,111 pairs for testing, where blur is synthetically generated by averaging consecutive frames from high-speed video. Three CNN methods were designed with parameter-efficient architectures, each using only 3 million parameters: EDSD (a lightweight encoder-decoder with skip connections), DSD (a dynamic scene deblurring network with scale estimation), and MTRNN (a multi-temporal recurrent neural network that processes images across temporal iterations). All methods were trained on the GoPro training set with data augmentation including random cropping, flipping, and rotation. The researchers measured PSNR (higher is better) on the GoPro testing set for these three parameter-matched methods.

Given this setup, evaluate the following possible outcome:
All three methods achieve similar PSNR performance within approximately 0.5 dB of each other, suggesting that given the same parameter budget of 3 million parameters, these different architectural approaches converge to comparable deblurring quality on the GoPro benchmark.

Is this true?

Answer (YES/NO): NO